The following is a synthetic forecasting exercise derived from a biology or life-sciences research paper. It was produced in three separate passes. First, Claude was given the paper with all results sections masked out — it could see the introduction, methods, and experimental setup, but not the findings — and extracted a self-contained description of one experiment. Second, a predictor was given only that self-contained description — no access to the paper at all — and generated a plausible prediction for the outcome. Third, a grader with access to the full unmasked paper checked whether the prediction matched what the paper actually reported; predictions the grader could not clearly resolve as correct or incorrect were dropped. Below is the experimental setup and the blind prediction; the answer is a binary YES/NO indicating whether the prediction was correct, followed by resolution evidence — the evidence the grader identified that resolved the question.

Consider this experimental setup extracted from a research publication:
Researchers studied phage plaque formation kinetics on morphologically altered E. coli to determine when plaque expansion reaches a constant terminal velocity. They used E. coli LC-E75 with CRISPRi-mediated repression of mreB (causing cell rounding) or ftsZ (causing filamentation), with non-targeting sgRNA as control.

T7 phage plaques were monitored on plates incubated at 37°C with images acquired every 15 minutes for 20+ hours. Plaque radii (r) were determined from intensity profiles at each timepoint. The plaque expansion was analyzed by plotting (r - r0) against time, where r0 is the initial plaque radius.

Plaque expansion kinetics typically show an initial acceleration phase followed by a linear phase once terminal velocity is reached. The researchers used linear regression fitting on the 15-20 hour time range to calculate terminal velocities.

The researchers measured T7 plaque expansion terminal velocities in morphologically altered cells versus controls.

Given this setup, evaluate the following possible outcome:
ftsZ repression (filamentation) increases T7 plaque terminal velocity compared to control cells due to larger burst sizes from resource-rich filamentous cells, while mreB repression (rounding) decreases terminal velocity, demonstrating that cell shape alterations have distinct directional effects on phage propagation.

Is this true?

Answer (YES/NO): NO